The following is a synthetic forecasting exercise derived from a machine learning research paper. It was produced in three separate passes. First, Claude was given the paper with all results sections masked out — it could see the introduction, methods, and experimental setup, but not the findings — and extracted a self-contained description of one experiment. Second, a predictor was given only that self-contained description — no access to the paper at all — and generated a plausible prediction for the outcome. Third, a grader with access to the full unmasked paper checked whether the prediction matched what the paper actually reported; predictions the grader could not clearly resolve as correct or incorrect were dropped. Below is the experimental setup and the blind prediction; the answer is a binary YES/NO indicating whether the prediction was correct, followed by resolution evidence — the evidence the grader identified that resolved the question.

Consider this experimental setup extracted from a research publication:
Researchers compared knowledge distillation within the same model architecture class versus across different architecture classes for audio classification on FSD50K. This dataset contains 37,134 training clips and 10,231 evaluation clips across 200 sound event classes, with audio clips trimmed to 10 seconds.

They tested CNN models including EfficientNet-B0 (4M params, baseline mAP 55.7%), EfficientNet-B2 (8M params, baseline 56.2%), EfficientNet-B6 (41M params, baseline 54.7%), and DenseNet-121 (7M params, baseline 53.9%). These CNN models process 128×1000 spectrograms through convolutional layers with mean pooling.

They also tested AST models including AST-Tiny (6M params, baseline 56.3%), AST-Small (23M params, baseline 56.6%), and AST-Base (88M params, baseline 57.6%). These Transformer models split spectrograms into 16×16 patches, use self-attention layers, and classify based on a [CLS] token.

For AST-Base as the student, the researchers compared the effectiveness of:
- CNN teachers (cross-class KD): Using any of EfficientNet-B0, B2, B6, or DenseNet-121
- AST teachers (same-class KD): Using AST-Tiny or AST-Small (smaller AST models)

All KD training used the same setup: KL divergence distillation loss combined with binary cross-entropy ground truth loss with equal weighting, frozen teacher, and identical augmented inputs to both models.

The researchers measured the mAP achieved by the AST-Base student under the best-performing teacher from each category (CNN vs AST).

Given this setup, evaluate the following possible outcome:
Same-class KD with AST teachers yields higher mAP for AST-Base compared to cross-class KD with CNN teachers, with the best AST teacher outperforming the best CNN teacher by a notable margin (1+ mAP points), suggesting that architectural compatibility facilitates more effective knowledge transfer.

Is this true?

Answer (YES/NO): NO